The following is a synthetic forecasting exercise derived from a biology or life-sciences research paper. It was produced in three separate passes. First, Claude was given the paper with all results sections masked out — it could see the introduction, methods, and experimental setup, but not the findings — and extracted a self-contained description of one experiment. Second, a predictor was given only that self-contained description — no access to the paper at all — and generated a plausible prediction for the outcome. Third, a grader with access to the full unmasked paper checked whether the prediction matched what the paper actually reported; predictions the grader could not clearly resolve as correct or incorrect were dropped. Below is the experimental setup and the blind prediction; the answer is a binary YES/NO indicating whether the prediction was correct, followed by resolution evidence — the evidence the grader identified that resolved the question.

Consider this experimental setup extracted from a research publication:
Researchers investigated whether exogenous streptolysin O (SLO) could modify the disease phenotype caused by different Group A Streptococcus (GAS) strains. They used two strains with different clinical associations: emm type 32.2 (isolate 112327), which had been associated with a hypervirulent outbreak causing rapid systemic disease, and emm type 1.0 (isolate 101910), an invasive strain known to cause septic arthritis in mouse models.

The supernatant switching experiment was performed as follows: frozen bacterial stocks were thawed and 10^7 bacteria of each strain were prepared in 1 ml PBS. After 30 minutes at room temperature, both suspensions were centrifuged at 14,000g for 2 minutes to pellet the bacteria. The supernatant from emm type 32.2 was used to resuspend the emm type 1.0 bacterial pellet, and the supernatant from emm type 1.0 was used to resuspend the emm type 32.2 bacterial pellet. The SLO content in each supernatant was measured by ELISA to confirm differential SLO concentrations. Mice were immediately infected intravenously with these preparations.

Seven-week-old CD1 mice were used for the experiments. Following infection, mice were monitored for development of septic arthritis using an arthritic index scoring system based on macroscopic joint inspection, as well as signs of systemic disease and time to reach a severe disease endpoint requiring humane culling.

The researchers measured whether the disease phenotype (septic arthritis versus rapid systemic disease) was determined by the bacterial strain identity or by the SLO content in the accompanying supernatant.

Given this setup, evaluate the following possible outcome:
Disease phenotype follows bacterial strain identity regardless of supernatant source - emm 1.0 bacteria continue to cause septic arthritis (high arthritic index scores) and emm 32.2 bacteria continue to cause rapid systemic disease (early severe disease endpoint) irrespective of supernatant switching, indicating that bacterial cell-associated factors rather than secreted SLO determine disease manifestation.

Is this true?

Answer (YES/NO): NO